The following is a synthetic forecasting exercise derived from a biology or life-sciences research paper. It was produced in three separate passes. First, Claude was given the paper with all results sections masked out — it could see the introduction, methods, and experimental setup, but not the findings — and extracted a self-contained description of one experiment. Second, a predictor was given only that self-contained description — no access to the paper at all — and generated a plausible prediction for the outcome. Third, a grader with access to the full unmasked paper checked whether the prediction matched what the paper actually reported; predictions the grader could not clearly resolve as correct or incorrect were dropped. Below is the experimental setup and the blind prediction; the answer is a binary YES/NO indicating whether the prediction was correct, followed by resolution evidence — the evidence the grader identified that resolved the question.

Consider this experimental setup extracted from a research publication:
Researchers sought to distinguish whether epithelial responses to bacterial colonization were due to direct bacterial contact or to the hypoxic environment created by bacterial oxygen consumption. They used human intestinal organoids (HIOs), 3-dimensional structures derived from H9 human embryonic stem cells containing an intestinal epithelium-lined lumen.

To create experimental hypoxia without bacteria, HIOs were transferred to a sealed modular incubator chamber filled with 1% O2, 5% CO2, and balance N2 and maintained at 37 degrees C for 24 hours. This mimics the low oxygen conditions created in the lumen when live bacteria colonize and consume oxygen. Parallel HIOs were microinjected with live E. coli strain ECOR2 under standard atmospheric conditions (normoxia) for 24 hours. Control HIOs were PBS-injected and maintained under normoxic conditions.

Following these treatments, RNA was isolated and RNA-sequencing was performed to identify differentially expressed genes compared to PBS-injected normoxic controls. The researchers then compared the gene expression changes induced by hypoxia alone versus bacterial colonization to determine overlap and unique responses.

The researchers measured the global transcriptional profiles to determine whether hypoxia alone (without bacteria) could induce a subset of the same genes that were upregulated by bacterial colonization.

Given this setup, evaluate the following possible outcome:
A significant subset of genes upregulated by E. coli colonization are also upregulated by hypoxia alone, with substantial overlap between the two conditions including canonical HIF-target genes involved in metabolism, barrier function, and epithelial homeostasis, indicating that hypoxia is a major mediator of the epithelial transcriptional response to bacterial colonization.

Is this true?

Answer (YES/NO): NO